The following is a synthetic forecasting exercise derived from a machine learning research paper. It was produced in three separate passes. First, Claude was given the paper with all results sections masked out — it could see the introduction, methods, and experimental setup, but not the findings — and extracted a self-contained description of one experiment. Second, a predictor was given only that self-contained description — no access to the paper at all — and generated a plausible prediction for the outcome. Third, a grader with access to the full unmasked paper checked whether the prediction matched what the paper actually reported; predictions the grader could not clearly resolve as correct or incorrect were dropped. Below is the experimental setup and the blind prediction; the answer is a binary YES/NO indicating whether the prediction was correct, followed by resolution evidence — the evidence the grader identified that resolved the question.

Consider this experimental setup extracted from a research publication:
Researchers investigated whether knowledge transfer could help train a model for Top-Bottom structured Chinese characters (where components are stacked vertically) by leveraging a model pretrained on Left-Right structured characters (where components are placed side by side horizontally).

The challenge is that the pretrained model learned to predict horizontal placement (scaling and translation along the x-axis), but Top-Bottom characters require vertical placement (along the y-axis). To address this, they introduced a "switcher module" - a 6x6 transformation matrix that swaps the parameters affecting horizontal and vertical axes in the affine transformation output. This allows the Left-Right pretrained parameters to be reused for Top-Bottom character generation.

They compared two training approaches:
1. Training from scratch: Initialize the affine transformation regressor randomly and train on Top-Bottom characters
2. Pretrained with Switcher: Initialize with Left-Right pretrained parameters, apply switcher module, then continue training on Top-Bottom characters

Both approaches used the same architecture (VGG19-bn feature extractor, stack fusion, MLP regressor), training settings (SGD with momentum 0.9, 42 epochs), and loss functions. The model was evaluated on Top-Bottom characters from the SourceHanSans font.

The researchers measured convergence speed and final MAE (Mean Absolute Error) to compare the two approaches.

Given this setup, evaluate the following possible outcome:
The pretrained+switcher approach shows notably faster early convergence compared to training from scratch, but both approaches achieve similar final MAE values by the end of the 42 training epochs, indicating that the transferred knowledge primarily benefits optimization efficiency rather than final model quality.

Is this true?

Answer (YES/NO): NO